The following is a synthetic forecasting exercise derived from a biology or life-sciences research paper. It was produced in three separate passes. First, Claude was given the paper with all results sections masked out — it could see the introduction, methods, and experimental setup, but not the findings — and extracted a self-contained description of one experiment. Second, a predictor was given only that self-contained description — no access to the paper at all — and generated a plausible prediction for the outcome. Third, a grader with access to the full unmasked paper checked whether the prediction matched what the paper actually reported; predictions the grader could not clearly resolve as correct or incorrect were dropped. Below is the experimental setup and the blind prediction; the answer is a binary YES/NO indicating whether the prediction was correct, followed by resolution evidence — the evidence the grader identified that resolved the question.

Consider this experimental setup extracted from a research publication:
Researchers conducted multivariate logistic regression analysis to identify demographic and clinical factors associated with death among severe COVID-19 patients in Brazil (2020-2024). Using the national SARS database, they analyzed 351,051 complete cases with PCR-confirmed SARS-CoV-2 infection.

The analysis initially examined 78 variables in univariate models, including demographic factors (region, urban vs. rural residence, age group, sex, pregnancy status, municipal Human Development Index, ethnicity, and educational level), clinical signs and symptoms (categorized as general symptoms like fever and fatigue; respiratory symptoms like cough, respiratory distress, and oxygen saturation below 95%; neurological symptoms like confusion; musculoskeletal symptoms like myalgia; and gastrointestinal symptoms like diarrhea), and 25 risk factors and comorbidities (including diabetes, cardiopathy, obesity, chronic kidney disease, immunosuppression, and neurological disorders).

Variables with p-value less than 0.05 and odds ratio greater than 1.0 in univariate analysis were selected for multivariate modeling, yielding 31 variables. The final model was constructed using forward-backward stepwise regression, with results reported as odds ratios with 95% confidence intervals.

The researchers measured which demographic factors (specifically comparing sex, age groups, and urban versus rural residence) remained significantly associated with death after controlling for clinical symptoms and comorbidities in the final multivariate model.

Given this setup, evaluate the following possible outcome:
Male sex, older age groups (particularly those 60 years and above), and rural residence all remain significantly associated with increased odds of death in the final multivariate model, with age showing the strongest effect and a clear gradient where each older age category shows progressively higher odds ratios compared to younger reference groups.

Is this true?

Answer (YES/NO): NO